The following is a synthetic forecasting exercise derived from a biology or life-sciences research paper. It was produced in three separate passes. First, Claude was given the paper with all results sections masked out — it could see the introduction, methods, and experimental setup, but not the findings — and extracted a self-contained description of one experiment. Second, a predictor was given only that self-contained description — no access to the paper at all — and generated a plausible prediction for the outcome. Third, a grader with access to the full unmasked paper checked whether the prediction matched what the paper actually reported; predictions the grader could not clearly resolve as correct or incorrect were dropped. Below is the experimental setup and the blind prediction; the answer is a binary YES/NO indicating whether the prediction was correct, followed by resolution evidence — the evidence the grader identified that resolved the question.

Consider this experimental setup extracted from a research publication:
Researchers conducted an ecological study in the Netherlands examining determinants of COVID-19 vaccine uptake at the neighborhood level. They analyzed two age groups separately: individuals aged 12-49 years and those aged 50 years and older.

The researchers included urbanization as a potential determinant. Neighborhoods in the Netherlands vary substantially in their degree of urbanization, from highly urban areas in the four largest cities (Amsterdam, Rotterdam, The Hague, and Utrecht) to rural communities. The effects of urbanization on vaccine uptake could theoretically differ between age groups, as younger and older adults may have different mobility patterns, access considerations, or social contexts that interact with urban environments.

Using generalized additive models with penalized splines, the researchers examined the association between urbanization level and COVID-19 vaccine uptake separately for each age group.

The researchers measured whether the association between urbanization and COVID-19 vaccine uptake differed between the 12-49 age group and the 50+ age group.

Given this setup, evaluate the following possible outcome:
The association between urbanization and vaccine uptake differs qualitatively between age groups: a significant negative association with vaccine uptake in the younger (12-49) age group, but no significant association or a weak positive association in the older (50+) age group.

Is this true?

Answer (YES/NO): NO